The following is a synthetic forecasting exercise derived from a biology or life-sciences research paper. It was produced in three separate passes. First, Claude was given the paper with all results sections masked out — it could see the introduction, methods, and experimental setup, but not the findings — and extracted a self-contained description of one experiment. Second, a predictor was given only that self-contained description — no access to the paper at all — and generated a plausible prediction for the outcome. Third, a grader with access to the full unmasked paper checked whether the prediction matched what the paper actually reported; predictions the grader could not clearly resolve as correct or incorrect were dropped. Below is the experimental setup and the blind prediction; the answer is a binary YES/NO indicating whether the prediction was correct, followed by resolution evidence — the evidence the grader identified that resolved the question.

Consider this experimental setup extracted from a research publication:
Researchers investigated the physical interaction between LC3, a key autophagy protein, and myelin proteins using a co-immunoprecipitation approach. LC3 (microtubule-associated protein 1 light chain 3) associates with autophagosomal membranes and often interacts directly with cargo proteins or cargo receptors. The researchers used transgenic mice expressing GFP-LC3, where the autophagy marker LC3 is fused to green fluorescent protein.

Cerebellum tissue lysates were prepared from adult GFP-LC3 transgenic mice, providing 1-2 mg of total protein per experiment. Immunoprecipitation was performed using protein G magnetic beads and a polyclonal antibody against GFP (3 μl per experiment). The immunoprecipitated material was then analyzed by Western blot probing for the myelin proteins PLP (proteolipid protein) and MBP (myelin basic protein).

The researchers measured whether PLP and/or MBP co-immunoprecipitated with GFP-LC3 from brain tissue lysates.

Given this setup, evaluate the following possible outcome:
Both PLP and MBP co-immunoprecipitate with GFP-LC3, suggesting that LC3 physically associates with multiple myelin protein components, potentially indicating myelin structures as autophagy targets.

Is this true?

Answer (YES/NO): YES